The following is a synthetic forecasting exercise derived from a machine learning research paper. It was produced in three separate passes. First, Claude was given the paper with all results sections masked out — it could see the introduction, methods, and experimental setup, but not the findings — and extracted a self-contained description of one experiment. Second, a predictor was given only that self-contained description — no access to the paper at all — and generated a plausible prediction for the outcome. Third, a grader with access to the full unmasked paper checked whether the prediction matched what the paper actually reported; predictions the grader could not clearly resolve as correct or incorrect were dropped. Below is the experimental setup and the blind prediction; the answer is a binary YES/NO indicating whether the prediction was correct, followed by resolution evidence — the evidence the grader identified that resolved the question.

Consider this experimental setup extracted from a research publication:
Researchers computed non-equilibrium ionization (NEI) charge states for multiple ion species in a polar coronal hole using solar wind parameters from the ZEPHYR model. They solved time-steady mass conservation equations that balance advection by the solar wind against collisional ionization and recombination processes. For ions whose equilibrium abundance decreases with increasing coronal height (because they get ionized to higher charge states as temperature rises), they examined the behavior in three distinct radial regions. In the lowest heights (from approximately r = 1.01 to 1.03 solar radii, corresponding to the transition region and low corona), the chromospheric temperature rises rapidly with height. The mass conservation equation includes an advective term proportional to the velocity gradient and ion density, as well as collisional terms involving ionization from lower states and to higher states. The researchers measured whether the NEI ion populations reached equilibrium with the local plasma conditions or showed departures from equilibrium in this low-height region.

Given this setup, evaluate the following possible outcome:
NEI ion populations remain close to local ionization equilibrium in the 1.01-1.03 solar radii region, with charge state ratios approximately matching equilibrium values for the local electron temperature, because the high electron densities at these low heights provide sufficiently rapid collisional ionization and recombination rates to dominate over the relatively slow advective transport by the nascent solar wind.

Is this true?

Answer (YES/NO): NO